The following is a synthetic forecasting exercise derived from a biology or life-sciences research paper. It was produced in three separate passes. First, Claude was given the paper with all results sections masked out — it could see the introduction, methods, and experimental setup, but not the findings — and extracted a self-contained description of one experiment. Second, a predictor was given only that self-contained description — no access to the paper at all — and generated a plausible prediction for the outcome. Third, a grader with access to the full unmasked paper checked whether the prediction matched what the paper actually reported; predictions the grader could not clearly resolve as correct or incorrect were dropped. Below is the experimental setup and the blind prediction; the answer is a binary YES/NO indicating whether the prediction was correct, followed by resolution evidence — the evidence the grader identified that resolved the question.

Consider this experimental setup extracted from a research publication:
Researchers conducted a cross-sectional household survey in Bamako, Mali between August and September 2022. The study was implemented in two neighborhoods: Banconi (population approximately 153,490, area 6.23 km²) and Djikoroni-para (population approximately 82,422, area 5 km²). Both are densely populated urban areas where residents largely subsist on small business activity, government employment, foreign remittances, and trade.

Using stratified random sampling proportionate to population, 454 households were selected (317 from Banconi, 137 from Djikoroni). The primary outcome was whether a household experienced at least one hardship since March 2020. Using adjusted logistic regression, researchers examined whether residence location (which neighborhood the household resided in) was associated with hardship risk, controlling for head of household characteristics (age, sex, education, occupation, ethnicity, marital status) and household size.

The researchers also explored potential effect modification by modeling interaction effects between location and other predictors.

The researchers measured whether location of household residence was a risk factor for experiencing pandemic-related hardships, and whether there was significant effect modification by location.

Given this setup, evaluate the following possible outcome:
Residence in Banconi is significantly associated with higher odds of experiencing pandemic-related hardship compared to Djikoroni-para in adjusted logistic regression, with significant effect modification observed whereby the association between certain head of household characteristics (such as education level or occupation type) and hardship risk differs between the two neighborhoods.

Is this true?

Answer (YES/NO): NO